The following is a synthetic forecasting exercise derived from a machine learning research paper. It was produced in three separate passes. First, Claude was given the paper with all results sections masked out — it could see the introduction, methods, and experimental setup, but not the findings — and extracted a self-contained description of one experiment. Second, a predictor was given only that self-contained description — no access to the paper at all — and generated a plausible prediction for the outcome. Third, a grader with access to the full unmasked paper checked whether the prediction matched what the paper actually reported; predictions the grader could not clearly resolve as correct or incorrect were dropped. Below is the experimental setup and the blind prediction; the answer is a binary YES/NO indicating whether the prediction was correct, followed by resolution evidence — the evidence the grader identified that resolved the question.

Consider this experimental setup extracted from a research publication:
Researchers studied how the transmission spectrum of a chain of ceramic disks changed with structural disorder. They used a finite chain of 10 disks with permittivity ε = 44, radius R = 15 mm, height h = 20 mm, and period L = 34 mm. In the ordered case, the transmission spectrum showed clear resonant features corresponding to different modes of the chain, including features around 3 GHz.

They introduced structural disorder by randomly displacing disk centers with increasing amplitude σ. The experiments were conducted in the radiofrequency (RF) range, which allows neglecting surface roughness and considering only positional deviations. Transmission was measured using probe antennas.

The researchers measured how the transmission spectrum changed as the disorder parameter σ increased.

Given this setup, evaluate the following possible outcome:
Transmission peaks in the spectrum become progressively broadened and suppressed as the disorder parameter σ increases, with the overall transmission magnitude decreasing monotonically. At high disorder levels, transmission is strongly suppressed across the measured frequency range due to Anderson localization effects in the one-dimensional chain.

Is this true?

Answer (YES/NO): NO